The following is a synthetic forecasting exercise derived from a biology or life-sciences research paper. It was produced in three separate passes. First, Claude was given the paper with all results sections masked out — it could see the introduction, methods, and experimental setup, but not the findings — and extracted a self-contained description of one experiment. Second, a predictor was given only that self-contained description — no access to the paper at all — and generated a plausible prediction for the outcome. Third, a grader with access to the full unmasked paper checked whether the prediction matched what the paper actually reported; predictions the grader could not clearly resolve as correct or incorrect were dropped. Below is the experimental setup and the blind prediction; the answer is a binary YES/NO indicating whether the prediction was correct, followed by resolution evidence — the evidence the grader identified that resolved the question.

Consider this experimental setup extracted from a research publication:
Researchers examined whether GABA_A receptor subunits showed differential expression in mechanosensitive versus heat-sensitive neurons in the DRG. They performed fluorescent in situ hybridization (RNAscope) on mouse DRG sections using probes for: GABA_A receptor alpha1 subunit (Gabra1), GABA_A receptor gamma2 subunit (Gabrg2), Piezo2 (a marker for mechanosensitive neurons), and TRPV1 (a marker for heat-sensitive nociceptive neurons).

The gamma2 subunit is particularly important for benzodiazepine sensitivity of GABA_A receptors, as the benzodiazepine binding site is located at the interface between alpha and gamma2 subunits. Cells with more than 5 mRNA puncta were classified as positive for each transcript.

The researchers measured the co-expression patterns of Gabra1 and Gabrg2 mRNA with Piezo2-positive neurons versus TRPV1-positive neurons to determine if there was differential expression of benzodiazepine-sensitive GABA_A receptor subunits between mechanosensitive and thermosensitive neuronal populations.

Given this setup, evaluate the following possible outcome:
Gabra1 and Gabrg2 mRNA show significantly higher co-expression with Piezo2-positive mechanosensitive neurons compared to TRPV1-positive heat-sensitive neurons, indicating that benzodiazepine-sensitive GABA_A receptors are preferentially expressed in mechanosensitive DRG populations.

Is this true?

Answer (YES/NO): YES